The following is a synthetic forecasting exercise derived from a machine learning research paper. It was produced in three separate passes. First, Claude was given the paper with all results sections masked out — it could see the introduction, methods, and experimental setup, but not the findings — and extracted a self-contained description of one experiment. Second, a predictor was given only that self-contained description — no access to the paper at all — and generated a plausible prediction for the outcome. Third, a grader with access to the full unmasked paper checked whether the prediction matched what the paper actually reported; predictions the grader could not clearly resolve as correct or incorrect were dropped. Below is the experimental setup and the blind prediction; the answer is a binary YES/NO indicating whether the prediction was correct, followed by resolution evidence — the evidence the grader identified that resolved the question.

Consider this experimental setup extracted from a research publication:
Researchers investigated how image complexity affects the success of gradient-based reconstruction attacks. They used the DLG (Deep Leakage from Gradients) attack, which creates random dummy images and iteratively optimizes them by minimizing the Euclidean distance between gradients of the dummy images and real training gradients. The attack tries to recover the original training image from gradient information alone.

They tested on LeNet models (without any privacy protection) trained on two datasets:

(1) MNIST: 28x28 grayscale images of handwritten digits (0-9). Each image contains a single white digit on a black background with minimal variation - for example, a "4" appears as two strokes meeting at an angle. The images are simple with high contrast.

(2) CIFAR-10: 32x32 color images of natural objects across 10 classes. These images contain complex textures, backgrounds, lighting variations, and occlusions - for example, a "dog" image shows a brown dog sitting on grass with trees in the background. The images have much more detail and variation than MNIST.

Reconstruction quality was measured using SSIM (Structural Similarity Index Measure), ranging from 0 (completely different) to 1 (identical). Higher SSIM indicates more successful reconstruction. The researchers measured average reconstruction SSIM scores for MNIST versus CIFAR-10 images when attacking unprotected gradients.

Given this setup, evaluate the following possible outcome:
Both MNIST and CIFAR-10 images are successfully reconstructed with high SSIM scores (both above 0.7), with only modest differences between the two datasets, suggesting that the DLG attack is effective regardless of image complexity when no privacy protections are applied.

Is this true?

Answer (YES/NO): YES